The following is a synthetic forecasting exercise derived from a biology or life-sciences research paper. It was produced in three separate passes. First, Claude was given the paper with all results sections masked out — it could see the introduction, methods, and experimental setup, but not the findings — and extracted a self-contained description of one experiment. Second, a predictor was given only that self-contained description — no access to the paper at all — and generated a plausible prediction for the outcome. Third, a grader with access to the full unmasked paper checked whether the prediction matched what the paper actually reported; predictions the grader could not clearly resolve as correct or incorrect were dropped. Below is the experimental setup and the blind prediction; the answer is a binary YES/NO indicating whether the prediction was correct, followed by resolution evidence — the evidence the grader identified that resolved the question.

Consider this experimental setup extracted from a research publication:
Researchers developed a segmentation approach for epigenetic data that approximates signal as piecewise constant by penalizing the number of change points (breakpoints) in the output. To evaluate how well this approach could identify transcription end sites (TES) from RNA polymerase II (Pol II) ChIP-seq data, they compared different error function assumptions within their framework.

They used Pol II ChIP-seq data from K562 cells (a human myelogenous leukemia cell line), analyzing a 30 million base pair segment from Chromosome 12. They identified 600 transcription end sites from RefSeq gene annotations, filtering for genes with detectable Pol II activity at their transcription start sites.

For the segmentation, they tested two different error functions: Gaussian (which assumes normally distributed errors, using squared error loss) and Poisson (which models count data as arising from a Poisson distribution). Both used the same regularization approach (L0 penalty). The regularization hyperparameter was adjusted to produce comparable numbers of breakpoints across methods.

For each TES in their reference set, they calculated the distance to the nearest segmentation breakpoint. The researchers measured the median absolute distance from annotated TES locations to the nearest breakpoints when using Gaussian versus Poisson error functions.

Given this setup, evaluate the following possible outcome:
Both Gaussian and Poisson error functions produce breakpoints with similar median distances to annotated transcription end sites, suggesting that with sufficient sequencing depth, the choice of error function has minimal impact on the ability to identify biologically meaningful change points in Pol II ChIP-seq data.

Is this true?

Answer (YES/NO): NO